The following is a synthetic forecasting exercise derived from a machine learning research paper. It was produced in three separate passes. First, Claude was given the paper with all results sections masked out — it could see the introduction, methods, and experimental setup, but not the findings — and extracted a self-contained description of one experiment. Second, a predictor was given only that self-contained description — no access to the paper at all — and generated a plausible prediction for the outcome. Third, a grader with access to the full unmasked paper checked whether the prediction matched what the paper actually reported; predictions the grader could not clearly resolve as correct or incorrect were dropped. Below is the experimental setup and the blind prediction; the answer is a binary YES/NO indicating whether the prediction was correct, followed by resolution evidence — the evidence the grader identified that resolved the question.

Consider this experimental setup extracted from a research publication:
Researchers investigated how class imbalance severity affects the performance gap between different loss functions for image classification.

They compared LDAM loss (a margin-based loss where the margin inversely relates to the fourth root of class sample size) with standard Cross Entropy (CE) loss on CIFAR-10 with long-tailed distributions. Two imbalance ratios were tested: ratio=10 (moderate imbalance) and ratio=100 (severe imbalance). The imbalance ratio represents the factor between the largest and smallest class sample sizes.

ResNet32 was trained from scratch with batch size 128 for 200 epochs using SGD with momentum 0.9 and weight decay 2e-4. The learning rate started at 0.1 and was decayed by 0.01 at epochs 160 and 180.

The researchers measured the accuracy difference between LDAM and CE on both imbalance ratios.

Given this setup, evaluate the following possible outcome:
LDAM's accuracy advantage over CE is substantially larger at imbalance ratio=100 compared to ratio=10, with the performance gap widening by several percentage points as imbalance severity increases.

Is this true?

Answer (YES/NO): NO